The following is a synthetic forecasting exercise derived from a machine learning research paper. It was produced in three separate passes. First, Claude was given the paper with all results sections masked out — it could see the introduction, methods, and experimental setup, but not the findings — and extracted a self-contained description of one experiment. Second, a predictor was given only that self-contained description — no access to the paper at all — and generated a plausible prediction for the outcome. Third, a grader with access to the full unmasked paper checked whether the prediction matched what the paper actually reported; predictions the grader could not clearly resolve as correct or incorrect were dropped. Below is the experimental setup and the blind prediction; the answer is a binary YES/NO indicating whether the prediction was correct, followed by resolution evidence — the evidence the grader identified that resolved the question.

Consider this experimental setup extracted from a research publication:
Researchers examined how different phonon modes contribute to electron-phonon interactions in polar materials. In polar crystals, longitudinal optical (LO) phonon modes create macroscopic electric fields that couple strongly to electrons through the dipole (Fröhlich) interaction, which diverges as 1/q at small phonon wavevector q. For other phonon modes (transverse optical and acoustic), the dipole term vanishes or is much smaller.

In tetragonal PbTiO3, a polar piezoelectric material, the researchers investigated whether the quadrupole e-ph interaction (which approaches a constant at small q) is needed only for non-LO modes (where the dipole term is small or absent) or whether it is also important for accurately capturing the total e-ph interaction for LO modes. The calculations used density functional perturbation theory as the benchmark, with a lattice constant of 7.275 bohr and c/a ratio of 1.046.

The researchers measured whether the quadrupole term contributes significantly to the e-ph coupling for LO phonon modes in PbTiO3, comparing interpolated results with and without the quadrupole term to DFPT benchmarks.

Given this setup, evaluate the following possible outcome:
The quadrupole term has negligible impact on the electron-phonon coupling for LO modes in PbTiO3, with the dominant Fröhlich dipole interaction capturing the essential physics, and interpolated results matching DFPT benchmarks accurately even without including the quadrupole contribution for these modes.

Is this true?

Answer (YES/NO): NO